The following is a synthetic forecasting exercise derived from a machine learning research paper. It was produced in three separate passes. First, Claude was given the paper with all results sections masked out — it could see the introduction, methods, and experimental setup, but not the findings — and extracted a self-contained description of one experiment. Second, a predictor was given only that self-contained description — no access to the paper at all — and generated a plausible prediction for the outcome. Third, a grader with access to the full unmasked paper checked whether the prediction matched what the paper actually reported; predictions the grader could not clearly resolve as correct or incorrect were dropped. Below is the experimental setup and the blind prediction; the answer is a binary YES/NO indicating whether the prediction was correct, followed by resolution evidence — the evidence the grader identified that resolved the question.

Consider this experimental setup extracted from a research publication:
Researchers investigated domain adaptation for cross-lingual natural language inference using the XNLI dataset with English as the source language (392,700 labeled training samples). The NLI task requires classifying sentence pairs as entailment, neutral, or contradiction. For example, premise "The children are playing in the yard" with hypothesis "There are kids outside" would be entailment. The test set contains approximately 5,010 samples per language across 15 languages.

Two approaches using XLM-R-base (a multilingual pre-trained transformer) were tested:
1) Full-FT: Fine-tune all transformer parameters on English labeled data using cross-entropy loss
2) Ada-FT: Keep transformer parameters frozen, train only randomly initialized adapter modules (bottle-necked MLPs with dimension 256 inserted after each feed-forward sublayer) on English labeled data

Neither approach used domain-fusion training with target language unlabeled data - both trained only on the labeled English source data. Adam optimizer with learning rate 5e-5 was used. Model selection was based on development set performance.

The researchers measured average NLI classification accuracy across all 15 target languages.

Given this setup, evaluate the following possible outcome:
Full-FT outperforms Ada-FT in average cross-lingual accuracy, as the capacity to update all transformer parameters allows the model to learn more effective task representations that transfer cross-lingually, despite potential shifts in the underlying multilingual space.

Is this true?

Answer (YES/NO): NO